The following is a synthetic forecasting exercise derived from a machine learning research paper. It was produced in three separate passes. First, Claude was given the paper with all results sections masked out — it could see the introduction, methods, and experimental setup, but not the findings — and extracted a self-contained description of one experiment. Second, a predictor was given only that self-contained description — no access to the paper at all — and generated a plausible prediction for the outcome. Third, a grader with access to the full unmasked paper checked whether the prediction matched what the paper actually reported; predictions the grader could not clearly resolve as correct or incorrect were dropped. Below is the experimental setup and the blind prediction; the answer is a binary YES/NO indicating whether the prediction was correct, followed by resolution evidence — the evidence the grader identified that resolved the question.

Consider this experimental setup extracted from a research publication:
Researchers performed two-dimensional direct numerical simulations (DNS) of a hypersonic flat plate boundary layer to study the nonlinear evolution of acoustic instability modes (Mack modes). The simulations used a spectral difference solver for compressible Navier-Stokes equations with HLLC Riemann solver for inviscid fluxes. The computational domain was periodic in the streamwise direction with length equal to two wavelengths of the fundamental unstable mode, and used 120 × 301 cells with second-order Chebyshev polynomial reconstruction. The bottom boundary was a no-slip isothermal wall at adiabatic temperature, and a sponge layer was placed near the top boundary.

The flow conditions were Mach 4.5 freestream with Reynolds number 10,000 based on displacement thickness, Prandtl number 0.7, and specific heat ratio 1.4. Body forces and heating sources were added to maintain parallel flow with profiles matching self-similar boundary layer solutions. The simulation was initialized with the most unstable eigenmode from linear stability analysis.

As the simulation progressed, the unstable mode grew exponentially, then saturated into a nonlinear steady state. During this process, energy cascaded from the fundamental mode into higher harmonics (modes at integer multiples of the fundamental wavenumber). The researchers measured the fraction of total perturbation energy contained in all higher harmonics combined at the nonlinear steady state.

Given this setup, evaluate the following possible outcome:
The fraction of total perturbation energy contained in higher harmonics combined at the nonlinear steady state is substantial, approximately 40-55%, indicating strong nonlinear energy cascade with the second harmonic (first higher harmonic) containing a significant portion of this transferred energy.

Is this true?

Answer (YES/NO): NO